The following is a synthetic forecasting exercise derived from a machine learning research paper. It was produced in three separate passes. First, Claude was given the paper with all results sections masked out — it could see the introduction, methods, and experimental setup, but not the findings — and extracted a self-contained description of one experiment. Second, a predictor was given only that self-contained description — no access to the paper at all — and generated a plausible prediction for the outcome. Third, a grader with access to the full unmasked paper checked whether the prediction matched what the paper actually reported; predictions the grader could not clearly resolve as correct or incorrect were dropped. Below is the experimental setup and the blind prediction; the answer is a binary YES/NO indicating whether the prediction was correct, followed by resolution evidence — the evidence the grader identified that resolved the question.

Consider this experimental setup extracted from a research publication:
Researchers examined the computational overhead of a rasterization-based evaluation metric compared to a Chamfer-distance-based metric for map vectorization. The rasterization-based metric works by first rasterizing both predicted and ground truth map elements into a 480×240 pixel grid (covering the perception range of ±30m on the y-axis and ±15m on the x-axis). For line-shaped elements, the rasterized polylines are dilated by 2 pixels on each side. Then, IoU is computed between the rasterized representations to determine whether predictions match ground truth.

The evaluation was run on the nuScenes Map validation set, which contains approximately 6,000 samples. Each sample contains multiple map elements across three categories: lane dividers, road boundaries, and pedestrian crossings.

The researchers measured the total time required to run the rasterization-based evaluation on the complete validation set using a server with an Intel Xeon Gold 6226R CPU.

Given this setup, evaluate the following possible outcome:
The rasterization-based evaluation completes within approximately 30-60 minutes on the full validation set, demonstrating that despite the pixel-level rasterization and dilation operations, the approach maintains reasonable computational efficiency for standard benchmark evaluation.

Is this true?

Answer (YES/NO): NO